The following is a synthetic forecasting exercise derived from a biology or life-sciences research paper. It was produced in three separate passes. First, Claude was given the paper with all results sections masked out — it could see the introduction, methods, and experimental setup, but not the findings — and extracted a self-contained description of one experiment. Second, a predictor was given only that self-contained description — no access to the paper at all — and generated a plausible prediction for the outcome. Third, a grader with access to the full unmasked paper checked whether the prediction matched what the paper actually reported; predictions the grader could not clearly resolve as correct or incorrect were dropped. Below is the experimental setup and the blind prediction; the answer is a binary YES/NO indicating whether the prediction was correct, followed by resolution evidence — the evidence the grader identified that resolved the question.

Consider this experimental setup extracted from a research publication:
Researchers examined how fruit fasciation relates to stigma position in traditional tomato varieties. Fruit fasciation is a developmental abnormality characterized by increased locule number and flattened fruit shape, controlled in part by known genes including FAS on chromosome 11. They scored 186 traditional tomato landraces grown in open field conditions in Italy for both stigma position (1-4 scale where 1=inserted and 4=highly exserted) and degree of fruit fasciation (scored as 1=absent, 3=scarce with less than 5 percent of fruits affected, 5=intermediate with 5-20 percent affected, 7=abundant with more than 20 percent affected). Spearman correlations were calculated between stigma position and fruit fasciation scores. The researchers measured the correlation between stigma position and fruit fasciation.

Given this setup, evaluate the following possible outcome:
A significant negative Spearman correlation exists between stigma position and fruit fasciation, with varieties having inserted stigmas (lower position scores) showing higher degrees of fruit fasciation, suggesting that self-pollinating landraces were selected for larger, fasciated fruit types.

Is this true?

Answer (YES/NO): NO